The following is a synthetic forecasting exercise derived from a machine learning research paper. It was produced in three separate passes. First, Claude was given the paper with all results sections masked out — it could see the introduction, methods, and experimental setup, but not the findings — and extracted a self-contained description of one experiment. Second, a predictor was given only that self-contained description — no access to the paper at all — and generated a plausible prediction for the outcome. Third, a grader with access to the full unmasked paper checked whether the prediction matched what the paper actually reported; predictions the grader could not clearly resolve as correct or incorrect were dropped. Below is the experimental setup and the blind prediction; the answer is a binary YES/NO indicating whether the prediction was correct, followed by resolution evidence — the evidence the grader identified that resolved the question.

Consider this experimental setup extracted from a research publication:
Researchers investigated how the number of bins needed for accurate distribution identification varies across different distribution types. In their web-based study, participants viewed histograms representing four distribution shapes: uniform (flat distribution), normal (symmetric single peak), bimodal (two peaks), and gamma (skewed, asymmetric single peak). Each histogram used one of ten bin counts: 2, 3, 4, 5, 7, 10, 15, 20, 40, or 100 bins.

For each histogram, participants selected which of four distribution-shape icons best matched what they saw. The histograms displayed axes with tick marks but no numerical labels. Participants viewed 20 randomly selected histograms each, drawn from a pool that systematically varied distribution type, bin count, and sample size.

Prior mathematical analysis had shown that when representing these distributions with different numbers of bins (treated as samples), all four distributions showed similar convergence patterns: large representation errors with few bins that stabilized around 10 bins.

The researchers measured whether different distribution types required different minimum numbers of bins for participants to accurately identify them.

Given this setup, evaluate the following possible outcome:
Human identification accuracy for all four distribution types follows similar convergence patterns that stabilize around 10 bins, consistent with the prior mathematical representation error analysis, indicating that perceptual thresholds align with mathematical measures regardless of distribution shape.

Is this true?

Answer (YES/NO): NO